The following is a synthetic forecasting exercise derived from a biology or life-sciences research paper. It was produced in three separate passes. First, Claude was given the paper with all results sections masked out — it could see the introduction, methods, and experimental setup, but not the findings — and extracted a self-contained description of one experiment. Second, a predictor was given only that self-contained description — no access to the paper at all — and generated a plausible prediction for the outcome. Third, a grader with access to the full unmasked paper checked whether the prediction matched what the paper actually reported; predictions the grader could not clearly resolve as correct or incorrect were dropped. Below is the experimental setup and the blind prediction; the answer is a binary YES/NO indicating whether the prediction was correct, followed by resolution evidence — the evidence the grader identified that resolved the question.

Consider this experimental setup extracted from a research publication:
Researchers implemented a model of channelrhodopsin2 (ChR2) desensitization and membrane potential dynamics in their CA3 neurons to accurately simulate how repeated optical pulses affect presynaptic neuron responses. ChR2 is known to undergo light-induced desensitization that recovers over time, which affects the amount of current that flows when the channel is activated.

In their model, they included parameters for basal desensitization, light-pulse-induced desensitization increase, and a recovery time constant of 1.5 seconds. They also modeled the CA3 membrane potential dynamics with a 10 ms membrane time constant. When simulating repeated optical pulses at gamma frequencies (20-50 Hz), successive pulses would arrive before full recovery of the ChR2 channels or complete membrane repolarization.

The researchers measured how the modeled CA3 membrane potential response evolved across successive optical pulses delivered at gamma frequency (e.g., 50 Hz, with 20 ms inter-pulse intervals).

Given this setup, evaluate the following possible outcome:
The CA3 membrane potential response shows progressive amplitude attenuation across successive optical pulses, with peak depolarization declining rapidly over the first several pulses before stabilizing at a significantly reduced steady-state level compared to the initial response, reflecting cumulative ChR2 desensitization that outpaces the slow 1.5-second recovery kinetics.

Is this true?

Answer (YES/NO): NO